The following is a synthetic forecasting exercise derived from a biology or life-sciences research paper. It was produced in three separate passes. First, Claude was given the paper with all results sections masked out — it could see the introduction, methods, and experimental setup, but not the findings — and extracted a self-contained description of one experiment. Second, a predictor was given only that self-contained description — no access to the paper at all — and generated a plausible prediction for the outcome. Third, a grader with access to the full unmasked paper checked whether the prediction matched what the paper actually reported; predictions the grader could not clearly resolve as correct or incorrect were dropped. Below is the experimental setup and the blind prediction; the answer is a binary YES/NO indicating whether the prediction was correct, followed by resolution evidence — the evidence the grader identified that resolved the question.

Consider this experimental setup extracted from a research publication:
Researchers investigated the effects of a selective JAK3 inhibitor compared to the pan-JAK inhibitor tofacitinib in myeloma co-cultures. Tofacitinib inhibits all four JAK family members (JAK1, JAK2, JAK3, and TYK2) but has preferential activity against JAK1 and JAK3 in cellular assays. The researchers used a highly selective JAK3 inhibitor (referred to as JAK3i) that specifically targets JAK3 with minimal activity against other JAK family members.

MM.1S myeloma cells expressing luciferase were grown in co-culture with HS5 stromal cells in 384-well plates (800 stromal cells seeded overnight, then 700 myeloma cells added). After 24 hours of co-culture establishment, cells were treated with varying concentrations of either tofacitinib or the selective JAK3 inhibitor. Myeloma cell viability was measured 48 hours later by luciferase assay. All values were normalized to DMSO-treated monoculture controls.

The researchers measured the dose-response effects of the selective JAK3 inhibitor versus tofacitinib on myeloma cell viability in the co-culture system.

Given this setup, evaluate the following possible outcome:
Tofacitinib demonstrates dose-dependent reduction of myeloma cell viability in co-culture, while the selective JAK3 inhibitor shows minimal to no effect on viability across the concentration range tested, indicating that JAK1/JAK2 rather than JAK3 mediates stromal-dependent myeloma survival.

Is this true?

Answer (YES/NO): YES